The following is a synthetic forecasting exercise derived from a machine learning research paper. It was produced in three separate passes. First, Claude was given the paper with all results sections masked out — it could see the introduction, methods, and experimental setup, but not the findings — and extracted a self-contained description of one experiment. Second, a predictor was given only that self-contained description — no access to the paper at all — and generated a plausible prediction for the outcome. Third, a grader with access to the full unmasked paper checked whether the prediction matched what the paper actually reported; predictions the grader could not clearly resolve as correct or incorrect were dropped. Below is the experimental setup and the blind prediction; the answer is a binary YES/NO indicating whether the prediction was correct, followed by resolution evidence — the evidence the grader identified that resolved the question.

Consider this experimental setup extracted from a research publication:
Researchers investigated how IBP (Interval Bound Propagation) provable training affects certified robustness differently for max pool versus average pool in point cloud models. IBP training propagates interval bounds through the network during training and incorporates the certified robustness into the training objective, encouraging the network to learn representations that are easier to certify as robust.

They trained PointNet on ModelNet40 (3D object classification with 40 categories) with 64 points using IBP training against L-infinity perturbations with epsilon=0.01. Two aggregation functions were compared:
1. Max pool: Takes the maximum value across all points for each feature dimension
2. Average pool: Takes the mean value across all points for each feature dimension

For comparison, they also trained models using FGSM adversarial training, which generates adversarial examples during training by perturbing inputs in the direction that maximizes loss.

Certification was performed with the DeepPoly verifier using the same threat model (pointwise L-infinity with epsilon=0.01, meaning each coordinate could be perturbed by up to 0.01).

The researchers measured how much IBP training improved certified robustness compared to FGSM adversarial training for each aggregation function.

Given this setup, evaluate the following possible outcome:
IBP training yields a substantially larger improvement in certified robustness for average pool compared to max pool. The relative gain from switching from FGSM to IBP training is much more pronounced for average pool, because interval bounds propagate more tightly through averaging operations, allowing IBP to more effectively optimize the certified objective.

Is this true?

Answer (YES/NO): NO